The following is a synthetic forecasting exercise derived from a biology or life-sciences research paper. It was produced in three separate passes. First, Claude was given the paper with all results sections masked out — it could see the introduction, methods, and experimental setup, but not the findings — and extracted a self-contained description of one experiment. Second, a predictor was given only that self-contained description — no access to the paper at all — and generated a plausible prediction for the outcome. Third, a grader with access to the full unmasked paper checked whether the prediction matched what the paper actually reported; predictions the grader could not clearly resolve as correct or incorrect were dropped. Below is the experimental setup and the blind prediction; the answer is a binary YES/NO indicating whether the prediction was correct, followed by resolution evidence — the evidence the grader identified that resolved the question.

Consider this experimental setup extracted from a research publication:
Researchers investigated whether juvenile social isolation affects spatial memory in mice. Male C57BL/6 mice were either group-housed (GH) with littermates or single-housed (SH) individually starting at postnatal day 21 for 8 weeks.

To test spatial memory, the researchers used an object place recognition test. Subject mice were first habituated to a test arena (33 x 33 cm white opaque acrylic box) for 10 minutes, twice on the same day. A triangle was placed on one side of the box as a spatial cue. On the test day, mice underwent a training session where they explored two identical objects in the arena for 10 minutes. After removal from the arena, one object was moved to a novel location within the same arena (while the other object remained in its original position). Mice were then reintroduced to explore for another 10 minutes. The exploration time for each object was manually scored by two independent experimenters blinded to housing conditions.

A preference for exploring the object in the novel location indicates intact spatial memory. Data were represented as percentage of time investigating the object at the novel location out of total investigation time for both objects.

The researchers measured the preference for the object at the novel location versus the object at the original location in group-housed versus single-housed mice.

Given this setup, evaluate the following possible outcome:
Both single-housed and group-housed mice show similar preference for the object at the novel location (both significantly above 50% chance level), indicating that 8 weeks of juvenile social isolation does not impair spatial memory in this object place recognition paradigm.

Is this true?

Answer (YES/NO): YES